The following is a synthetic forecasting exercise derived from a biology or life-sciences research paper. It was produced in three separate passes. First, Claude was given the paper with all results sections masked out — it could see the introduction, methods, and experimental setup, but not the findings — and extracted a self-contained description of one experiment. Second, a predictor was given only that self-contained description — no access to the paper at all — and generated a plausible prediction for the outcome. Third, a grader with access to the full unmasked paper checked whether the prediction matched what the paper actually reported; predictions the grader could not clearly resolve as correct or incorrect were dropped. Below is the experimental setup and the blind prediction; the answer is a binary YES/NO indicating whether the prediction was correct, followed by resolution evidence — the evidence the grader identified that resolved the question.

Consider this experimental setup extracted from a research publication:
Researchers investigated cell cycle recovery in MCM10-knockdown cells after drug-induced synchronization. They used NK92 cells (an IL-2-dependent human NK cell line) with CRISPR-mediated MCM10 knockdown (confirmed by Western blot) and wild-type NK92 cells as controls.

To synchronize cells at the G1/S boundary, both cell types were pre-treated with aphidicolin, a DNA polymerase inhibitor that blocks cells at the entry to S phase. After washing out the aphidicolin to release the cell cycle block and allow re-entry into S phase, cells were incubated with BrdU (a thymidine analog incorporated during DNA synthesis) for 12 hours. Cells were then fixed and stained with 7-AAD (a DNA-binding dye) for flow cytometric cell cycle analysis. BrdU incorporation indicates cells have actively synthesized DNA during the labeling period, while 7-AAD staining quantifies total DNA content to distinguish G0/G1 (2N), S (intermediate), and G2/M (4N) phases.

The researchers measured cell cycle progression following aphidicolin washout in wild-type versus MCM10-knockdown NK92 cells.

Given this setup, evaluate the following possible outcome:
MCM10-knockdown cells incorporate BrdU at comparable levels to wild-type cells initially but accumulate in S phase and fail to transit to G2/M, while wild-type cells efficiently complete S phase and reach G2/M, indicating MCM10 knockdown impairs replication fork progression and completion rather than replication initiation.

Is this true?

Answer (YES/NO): YES